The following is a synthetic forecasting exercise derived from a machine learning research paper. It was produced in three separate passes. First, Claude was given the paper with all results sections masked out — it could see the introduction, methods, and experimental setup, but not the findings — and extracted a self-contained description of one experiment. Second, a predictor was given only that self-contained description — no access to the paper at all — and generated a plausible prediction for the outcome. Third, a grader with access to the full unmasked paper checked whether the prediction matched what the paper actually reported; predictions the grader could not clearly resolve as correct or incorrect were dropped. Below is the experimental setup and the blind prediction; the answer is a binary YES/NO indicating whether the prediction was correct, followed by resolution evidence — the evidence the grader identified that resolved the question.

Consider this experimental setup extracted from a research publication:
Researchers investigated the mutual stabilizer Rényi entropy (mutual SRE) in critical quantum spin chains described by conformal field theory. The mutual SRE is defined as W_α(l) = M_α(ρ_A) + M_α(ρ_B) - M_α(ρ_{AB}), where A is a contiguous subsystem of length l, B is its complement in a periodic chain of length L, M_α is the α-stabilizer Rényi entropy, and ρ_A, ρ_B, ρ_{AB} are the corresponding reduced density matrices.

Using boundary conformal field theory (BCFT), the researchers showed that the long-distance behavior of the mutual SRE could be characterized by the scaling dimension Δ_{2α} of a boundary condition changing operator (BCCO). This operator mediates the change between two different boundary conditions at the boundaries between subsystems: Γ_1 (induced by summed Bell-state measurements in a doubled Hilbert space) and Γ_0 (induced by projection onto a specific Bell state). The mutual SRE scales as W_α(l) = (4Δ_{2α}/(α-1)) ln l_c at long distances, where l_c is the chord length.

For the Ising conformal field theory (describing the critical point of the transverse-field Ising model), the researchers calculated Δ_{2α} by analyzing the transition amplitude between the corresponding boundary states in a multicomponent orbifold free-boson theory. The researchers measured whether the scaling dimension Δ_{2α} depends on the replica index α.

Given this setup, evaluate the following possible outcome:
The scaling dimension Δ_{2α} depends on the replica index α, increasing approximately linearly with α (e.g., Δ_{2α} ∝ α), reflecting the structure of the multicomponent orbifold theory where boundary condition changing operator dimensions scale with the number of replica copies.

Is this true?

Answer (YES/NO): NO